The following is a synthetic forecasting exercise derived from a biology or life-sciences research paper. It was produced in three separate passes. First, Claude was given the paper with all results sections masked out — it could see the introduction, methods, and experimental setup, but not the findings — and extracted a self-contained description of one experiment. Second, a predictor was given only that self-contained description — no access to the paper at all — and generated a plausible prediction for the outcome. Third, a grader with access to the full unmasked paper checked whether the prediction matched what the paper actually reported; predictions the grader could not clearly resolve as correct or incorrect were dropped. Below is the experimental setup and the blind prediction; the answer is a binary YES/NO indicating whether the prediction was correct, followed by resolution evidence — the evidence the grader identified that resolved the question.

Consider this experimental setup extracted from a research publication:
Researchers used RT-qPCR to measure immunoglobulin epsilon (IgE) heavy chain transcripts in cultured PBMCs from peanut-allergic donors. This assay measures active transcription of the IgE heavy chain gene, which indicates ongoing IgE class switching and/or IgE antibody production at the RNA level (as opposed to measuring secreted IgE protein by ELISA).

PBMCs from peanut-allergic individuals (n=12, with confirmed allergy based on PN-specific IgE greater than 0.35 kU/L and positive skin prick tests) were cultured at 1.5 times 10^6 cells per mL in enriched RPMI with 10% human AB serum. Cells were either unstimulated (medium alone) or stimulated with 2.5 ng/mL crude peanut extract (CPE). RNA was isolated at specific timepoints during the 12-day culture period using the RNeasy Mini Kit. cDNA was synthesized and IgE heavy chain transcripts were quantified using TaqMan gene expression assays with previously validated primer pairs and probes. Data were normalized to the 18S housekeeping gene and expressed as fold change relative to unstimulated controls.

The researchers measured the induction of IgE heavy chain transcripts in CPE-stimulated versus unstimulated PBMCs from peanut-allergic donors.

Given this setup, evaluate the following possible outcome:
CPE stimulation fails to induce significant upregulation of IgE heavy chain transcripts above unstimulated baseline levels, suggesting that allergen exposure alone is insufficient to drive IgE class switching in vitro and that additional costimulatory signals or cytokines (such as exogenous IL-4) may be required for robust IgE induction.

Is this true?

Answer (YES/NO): NO